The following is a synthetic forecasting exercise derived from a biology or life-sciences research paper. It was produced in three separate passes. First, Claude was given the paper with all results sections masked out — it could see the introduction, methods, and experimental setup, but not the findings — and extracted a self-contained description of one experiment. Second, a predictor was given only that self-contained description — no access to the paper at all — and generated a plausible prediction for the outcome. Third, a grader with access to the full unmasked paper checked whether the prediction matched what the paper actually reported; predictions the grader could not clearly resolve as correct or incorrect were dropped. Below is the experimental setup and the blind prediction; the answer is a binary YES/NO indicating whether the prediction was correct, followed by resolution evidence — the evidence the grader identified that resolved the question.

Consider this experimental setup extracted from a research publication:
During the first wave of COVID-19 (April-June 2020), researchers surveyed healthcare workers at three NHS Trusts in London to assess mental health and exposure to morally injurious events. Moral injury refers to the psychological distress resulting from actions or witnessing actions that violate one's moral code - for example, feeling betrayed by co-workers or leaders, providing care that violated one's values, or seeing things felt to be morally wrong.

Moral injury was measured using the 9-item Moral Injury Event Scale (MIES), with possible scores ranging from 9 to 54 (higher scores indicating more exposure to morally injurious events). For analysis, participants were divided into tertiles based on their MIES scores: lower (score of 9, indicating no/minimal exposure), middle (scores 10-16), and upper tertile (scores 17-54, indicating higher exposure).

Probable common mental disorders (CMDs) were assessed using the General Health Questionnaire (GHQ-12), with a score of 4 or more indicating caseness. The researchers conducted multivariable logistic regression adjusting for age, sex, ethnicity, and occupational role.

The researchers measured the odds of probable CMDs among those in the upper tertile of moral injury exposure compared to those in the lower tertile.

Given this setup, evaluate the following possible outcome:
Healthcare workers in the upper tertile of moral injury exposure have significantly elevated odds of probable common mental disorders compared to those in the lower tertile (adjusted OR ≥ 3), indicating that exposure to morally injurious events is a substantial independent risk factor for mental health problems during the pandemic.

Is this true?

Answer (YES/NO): NO